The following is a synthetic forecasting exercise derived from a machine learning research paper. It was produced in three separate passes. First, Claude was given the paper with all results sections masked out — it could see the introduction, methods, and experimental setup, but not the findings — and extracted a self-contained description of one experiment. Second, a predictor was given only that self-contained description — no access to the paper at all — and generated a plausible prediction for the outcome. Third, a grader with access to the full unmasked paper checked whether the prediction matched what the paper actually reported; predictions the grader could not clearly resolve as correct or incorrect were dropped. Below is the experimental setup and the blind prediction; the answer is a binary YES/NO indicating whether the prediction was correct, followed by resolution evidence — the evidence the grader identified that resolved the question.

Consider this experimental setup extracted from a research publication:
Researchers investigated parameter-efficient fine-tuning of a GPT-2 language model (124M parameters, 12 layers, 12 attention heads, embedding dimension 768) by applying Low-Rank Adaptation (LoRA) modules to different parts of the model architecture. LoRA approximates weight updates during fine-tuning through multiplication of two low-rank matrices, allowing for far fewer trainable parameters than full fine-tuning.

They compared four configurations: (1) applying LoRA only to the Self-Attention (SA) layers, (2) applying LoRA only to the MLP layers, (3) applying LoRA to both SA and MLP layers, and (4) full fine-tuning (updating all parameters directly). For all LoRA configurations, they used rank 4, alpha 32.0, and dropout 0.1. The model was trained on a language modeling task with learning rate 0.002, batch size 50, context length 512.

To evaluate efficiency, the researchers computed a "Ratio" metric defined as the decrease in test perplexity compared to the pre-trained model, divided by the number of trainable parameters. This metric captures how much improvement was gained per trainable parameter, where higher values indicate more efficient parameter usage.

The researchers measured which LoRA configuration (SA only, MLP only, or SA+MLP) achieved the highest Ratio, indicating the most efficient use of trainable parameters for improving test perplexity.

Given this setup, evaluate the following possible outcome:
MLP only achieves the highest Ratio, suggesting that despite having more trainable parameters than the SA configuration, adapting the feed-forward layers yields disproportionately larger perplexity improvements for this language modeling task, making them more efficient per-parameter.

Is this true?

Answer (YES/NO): NO